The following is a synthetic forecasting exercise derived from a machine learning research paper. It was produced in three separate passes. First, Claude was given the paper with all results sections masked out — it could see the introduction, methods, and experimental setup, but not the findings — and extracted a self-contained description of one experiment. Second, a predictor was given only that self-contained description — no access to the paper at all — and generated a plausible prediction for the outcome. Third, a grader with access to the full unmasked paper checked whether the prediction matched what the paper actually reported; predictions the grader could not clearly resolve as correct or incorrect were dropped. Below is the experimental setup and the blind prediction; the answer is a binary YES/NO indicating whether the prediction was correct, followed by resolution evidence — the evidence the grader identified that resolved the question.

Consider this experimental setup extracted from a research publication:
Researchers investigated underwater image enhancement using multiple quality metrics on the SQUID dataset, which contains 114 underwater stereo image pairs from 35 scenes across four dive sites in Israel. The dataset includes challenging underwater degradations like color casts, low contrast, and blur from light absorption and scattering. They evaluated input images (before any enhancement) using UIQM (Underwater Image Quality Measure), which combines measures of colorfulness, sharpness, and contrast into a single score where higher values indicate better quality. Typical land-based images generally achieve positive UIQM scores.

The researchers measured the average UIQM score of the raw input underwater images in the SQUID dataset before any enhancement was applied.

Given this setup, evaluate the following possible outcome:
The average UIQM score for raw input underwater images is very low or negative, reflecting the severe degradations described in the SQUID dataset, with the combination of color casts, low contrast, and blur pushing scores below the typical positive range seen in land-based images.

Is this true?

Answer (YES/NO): YES